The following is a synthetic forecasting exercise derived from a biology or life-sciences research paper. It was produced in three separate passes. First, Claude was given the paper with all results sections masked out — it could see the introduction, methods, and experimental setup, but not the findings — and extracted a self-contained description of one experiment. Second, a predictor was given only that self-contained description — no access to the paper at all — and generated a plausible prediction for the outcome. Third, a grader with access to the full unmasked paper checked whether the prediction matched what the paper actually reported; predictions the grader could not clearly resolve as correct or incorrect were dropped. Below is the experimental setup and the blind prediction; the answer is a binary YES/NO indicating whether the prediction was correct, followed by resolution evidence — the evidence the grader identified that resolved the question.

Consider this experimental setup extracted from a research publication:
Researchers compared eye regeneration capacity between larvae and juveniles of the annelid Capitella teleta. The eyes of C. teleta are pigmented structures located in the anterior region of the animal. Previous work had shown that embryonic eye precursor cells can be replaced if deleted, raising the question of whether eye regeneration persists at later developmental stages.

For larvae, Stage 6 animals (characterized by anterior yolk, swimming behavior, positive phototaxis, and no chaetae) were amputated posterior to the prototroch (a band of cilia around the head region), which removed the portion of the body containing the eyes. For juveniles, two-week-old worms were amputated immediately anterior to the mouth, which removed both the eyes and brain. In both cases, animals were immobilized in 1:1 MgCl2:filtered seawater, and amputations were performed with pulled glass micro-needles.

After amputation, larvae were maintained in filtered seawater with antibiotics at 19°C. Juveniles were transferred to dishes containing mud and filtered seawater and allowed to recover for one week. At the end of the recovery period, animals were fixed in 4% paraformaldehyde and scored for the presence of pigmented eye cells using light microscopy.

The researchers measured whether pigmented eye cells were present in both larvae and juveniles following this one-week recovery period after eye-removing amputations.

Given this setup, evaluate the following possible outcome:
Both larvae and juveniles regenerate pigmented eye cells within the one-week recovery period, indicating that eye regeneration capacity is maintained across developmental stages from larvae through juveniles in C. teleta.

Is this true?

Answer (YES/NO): NO